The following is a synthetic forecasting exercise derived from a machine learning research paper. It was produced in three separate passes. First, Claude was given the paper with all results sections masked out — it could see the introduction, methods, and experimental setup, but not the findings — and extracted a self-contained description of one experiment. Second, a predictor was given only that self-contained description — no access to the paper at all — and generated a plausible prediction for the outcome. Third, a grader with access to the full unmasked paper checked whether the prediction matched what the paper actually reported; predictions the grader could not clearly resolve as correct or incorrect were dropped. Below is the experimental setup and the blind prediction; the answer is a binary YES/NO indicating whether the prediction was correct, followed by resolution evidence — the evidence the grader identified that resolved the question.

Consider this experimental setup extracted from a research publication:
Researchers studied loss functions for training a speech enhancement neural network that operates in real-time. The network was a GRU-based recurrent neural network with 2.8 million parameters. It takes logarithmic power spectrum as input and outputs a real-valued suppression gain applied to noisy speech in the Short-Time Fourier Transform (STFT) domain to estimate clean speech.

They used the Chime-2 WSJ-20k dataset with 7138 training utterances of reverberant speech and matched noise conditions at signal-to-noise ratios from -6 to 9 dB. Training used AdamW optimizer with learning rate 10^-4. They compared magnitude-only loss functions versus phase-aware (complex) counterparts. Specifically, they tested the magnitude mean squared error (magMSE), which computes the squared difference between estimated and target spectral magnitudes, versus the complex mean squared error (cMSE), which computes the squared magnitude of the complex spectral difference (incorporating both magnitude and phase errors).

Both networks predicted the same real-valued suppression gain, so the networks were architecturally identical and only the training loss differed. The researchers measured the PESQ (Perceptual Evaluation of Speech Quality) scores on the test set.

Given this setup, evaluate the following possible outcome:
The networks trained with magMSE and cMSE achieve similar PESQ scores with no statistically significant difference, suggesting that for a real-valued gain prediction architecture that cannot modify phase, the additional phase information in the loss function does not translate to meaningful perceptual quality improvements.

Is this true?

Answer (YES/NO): NO